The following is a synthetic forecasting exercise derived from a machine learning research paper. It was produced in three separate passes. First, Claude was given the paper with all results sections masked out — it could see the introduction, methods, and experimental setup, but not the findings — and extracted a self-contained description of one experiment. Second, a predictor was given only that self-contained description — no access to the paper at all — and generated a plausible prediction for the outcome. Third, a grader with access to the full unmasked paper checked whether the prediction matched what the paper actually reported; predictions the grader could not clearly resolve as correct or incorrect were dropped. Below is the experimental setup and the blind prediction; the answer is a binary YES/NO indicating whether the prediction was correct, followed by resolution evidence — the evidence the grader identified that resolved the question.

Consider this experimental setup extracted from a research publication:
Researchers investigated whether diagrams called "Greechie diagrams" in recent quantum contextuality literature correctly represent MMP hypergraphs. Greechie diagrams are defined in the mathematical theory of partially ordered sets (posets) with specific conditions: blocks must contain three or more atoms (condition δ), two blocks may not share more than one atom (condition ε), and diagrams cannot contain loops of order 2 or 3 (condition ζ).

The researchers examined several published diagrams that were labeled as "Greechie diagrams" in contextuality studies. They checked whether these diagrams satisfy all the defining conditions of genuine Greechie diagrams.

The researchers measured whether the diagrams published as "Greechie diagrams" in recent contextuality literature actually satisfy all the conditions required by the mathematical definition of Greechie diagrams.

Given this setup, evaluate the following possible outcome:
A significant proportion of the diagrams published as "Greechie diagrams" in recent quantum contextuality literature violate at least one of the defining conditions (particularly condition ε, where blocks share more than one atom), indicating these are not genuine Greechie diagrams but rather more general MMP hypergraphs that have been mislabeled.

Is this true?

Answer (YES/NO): NO